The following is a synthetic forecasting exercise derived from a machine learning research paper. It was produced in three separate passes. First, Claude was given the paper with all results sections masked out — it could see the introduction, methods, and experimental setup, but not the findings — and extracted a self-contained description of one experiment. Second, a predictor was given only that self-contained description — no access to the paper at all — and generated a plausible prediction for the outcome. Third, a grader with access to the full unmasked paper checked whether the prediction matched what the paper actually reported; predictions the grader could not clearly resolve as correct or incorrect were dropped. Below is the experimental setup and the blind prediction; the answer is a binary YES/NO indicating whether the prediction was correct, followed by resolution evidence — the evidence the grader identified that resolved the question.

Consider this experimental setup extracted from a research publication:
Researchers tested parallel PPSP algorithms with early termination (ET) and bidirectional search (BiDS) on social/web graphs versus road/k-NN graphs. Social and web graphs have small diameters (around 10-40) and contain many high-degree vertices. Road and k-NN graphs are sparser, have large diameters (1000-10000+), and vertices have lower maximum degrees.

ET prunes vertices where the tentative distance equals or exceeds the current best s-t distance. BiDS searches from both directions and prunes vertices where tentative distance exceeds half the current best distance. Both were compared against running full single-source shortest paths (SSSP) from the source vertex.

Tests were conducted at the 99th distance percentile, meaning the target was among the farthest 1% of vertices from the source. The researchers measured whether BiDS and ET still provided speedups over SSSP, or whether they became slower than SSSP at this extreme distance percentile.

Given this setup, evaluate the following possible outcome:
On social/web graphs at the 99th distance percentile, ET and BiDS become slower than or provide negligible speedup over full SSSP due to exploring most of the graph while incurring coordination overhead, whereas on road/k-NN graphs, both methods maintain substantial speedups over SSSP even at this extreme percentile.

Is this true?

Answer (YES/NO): YES